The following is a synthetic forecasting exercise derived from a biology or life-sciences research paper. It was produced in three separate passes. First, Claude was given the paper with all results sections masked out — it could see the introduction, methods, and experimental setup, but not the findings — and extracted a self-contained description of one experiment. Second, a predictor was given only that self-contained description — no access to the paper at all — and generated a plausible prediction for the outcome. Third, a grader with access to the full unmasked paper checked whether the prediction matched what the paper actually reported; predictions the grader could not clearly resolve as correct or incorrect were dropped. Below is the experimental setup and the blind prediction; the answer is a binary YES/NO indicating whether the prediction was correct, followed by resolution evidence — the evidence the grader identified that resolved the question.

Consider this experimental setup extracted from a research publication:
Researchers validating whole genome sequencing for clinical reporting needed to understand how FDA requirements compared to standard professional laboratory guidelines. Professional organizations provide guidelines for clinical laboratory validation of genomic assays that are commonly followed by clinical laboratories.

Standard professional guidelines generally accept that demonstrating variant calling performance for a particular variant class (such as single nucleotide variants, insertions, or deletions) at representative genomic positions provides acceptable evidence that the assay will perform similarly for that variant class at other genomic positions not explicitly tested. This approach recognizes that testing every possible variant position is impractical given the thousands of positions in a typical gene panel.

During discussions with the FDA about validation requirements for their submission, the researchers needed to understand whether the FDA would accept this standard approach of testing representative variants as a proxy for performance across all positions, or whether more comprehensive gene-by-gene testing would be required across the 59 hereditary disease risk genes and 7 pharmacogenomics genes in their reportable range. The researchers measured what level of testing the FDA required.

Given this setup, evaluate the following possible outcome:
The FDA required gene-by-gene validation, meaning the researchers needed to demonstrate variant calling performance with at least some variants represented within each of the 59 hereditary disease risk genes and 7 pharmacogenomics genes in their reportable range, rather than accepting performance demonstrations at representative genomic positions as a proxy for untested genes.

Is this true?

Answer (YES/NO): YES